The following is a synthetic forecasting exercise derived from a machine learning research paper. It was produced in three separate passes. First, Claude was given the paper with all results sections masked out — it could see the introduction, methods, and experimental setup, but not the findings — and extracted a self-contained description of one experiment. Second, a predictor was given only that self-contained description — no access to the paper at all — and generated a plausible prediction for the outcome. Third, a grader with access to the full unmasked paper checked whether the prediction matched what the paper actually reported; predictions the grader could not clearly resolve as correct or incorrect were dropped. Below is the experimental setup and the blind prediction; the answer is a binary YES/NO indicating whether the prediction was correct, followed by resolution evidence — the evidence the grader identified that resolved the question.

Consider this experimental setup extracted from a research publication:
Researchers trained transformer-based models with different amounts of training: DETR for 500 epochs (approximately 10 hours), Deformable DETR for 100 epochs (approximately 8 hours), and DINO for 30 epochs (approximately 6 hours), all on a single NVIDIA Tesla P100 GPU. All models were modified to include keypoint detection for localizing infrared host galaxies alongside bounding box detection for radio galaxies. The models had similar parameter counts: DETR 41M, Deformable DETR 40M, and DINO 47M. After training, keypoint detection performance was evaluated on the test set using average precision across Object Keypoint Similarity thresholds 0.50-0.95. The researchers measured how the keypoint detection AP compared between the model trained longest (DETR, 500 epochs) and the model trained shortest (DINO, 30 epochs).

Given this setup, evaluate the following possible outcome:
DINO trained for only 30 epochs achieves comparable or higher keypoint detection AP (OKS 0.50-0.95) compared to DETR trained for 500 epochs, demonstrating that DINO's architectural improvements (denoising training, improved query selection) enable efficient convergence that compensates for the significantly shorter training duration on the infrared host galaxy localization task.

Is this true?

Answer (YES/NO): YES